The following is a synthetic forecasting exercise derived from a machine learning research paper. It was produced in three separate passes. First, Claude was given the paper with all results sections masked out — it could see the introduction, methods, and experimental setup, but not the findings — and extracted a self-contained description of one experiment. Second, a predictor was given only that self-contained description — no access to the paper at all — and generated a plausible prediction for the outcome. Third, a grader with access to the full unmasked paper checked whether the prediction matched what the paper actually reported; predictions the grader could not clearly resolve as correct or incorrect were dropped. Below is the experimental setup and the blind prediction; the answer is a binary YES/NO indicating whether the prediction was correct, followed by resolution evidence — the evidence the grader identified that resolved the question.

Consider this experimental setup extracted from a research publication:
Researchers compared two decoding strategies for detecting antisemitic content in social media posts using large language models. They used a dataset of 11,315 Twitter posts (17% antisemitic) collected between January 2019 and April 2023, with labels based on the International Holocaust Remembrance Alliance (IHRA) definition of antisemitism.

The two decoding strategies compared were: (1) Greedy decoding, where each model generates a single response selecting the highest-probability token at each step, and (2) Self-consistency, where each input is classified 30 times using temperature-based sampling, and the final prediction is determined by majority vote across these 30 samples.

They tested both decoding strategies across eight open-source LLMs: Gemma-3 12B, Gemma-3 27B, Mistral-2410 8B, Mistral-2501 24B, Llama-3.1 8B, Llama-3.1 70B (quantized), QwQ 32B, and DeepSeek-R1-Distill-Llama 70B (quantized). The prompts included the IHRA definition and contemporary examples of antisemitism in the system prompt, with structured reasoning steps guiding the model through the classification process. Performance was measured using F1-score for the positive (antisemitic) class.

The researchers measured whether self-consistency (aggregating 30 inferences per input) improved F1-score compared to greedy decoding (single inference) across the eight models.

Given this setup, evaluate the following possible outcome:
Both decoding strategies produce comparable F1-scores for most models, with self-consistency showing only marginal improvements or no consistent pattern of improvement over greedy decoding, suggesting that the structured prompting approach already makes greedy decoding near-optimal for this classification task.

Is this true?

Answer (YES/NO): NO